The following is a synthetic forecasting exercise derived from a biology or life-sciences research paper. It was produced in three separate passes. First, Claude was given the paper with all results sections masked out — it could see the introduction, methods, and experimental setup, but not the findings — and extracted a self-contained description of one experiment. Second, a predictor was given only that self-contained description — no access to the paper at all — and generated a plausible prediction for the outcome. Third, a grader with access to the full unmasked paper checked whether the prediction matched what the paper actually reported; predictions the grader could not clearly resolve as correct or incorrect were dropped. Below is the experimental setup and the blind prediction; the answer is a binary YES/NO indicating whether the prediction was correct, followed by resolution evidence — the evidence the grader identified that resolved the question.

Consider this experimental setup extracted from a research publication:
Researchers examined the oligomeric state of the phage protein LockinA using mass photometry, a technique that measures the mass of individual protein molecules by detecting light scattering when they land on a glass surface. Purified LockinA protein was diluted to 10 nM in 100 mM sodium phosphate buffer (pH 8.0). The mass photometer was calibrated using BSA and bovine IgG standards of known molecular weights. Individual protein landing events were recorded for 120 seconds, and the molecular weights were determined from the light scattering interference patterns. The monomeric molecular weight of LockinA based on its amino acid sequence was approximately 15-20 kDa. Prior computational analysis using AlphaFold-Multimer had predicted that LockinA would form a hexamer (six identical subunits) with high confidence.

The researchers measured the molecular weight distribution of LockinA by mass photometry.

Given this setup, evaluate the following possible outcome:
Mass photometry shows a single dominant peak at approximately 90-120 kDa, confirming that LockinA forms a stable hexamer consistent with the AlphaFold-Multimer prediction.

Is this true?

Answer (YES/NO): YES